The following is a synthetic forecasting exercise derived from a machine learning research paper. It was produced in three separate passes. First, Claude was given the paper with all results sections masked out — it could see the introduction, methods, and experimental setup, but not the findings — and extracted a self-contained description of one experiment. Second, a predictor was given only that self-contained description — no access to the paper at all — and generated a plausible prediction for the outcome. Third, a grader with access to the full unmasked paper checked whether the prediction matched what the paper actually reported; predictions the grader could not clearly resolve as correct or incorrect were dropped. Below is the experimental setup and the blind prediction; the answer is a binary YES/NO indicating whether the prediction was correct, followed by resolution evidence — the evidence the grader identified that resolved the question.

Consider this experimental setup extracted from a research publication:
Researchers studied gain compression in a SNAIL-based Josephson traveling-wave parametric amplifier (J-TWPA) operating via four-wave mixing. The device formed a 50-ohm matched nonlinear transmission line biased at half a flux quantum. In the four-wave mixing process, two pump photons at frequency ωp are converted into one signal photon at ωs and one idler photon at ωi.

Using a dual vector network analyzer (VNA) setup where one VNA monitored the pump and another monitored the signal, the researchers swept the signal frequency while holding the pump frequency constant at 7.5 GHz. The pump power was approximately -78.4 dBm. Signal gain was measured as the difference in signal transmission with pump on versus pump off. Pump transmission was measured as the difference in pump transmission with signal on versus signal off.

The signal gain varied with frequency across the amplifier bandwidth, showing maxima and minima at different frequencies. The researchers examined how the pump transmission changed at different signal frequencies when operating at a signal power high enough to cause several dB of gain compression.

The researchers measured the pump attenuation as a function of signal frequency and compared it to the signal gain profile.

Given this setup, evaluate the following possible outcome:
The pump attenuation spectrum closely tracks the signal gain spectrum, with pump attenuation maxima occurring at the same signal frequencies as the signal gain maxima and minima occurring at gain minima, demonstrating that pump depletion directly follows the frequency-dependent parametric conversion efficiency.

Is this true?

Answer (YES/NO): NO